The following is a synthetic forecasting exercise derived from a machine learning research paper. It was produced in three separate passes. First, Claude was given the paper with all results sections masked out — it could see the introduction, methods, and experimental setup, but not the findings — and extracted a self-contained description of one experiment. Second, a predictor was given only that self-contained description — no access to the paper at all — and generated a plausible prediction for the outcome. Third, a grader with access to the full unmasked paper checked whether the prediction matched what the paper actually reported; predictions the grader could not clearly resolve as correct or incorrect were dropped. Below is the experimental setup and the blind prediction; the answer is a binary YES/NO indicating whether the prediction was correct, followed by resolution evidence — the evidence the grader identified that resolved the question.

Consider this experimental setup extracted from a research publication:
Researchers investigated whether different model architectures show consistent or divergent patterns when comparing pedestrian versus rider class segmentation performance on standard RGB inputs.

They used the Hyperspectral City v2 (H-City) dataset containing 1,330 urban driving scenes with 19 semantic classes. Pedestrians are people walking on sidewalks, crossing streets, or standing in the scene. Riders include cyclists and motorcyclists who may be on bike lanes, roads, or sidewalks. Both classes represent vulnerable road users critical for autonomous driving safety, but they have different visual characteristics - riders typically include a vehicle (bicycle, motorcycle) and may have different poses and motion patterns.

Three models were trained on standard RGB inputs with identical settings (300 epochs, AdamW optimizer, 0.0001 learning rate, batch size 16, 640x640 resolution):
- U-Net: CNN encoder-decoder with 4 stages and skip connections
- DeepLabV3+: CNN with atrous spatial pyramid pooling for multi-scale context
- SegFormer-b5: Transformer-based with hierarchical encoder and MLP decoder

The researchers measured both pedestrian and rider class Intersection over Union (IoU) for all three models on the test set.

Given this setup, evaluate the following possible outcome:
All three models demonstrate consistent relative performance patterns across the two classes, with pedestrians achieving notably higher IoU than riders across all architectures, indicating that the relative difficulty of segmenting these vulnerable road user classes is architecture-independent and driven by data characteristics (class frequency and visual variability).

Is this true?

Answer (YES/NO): NO